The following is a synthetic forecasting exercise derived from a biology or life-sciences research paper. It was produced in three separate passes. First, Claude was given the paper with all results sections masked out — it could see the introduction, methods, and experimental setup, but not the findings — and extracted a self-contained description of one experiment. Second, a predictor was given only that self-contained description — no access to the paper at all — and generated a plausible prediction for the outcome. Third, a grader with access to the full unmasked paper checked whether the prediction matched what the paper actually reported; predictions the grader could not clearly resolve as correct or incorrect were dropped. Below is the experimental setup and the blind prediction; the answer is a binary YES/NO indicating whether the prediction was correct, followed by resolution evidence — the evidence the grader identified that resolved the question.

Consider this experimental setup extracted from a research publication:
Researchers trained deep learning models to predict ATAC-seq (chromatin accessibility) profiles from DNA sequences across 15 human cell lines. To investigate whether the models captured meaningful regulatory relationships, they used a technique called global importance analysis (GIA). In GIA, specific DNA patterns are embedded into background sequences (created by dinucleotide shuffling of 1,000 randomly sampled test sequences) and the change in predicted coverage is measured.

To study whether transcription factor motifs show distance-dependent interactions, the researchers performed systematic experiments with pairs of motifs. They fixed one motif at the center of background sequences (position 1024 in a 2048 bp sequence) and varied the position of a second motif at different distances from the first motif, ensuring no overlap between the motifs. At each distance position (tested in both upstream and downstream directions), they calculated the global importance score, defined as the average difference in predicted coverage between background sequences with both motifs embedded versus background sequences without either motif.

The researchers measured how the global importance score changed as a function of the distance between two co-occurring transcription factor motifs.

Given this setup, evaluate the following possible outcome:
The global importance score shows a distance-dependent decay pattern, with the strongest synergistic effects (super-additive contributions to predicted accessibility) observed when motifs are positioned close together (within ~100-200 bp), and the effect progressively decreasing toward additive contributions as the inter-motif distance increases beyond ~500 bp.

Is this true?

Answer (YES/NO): NO